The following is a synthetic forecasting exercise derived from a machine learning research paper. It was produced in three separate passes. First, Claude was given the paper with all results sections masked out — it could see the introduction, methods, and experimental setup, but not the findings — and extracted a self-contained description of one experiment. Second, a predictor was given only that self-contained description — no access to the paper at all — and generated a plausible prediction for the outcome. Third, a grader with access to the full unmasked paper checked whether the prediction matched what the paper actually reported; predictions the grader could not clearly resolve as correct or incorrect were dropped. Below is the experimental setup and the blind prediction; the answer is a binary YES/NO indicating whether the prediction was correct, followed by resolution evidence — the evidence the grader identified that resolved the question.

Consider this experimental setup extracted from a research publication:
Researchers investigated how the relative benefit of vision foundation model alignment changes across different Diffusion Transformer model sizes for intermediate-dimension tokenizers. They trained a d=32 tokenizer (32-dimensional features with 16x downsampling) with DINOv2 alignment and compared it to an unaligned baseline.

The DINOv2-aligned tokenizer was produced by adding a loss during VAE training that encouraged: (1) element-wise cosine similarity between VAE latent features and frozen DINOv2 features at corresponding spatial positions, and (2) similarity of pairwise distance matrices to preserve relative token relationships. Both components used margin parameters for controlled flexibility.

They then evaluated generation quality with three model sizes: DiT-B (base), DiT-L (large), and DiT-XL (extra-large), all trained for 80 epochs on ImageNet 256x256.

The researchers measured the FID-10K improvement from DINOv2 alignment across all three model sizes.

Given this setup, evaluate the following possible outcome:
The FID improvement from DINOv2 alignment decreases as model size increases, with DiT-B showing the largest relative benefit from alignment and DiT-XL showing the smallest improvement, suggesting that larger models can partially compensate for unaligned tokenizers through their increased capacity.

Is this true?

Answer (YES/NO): YES